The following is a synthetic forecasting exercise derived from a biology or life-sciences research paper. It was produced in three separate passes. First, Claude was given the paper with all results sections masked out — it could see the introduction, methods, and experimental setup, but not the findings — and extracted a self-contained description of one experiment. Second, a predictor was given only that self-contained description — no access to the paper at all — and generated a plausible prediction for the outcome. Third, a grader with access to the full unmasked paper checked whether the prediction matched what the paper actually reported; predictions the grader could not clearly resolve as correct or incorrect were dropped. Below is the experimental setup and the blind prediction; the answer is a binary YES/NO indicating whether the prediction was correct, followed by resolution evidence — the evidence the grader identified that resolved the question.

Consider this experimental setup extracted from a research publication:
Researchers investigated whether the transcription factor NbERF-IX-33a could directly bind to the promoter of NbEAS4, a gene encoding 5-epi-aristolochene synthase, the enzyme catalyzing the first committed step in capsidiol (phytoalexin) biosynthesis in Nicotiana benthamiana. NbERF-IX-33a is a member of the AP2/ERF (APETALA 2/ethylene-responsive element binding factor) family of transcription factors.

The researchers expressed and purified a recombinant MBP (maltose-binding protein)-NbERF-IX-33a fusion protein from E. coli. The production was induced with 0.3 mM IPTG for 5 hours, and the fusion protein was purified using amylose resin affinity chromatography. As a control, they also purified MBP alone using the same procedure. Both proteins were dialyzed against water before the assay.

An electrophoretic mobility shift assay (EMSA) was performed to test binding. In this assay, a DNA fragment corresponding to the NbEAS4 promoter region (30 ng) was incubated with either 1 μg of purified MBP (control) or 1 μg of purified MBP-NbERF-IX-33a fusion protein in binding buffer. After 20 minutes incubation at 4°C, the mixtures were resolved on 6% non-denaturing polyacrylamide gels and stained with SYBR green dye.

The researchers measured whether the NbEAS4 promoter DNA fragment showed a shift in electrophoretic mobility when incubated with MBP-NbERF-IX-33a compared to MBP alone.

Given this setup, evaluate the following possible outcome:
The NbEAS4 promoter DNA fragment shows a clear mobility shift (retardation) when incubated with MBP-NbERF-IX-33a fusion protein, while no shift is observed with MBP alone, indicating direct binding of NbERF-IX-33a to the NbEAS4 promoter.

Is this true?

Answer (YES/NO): YES